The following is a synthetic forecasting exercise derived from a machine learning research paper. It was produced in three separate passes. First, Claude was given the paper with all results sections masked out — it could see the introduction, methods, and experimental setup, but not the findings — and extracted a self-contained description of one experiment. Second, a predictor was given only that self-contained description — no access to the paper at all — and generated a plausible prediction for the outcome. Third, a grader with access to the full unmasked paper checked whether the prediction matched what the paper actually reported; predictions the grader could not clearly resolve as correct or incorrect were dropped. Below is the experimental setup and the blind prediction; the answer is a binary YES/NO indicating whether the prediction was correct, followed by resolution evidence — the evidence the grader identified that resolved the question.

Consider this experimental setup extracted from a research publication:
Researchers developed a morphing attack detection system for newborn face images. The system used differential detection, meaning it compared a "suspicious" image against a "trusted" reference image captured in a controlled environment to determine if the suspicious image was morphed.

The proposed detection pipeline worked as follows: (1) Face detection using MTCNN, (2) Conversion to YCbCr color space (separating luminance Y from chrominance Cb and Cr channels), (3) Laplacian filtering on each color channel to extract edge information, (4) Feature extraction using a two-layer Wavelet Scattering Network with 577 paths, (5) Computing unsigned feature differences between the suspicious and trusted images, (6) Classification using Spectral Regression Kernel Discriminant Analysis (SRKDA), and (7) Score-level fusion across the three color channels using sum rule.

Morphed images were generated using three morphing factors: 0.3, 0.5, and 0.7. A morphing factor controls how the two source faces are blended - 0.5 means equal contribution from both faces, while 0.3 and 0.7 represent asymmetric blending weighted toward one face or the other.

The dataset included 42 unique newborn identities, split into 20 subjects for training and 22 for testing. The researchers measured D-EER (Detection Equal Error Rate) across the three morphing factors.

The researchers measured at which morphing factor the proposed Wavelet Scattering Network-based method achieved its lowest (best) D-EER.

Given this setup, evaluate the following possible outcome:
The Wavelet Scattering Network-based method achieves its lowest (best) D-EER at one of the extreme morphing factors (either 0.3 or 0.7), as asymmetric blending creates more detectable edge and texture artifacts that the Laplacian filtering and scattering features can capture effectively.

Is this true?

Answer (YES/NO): NO